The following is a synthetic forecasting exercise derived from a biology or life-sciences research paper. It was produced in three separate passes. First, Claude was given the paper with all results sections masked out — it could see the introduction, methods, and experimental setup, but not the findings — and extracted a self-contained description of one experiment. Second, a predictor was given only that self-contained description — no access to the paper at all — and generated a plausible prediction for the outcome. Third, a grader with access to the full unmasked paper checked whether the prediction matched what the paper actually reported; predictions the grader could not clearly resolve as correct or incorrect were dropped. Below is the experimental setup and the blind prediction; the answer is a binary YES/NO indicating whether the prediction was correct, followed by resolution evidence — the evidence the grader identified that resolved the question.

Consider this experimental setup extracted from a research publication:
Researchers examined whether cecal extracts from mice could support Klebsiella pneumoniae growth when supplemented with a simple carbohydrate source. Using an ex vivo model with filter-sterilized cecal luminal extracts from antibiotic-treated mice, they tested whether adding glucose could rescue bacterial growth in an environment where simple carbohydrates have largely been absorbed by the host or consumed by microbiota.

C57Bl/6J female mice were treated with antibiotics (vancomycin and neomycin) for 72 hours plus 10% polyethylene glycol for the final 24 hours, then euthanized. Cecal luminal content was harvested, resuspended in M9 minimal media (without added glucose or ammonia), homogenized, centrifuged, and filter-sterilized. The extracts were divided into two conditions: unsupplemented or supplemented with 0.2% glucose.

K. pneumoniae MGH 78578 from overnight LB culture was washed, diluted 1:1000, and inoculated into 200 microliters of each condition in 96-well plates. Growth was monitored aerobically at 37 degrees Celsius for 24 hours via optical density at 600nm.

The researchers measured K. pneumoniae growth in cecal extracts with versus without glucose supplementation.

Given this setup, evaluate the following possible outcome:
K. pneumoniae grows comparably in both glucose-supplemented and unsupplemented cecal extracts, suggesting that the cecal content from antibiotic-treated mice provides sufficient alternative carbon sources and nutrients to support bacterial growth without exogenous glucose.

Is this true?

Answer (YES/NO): NO